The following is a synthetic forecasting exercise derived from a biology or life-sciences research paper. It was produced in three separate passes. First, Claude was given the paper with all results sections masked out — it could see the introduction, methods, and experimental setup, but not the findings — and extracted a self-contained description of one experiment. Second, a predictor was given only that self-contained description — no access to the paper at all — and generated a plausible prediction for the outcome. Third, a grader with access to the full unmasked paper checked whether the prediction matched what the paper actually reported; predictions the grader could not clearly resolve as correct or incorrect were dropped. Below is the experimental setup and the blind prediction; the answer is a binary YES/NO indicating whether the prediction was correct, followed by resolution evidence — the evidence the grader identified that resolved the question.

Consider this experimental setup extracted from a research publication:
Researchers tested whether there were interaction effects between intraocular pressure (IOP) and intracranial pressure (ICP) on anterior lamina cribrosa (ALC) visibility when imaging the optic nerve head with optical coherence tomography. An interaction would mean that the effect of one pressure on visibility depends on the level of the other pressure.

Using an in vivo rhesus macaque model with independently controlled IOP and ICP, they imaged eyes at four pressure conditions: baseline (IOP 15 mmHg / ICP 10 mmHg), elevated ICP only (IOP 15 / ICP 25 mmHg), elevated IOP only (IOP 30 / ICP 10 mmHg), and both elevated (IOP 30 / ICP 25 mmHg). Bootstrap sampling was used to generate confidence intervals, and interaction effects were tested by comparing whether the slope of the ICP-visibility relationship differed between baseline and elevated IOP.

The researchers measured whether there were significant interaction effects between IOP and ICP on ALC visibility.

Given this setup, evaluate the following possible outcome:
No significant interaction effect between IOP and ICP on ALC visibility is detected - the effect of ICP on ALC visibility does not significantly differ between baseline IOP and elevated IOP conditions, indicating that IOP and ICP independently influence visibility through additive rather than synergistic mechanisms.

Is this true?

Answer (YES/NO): YES